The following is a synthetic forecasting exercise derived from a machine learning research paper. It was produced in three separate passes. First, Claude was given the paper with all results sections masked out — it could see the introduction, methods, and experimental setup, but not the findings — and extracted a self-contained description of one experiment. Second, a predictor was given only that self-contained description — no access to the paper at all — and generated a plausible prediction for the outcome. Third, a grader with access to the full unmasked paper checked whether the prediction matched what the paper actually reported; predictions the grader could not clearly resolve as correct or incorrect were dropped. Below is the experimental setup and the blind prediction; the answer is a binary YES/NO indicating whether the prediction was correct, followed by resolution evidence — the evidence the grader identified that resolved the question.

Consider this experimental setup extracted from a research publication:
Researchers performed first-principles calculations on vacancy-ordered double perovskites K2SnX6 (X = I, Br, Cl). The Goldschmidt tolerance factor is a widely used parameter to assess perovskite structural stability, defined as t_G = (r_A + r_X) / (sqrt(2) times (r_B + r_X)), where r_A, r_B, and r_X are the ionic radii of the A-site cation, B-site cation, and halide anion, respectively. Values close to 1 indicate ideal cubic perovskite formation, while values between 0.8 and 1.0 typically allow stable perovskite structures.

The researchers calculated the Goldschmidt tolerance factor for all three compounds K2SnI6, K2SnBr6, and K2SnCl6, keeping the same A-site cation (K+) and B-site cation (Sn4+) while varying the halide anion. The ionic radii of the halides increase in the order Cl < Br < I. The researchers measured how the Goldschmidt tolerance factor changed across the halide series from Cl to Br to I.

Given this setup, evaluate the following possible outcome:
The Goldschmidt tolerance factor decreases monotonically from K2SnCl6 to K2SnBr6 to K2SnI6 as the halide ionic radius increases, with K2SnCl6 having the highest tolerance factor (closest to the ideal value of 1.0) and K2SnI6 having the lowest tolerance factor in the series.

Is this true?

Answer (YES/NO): YES